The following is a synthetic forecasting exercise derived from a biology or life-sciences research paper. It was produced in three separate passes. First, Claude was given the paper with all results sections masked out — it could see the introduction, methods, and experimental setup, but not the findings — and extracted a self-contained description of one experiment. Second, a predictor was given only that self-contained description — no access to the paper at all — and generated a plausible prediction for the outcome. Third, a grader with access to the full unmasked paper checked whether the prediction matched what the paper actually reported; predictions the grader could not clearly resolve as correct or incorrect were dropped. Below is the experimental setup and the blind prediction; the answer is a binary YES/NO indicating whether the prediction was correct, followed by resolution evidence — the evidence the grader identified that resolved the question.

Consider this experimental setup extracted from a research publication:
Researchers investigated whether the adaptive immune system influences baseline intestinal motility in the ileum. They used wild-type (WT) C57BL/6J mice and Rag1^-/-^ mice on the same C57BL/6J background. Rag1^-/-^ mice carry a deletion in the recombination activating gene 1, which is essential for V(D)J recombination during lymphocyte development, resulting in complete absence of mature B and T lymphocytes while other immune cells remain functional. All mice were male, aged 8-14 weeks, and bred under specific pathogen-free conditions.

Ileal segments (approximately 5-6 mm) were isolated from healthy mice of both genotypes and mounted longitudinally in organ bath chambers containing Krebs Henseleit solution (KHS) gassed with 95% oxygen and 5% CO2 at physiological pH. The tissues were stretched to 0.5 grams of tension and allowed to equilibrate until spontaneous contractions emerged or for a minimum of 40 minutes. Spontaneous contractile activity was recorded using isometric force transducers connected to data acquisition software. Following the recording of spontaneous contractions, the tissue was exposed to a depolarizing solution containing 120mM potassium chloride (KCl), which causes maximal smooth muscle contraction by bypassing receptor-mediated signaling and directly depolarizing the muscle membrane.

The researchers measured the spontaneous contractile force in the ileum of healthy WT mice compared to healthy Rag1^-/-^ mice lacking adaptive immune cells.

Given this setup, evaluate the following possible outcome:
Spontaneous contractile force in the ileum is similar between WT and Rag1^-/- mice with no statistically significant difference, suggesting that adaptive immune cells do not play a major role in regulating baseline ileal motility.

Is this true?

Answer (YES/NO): YES